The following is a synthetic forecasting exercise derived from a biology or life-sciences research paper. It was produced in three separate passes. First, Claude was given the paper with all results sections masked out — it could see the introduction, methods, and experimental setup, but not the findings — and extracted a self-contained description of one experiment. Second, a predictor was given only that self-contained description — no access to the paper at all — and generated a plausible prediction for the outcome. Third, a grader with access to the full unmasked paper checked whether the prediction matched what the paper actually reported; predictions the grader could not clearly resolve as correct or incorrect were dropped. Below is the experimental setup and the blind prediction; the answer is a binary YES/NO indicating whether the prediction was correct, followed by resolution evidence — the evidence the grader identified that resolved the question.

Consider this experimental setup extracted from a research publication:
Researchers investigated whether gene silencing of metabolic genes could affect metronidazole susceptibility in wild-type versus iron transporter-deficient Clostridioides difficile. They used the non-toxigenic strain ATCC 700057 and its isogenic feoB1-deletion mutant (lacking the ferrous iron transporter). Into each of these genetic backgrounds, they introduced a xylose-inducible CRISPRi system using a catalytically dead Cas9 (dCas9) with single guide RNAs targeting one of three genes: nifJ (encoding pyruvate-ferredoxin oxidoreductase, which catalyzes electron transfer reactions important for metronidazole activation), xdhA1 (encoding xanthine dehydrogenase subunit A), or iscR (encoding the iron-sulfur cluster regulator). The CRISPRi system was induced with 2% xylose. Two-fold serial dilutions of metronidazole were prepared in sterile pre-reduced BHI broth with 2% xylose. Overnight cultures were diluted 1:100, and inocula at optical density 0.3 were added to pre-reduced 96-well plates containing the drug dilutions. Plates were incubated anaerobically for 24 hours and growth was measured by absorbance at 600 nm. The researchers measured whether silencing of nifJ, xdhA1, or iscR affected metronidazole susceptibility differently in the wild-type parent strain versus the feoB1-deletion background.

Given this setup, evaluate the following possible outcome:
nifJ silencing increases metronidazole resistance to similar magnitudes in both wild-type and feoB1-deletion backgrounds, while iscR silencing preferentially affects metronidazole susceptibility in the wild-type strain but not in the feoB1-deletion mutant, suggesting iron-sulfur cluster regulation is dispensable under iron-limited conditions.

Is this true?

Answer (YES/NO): NO